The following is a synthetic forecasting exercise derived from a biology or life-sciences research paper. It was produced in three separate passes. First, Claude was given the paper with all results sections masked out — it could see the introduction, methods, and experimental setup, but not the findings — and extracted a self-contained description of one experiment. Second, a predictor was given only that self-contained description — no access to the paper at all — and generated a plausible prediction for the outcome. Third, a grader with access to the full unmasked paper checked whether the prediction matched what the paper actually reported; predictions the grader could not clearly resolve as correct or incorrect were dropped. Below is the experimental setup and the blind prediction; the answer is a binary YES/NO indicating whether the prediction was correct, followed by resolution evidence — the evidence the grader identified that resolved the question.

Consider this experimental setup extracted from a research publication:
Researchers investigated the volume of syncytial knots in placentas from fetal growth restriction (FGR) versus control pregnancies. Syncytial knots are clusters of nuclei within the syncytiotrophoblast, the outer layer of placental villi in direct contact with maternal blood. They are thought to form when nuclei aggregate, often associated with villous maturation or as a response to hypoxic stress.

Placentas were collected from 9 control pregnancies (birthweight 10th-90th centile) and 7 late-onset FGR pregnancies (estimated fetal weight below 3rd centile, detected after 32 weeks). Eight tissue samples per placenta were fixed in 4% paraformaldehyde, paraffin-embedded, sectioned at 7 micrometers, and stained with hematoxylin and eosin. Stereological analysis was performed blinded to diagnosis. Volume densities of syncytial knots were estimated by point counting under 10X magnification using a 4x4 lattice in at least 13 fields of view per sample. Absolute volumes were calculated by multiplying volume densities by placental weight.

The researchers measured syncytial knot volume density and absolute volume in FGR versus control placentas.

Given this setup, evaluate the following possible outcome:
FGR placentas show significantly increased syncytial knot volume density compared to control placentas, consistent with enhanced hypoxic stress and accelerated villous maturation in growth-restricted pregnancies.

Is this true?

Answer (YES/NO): NO